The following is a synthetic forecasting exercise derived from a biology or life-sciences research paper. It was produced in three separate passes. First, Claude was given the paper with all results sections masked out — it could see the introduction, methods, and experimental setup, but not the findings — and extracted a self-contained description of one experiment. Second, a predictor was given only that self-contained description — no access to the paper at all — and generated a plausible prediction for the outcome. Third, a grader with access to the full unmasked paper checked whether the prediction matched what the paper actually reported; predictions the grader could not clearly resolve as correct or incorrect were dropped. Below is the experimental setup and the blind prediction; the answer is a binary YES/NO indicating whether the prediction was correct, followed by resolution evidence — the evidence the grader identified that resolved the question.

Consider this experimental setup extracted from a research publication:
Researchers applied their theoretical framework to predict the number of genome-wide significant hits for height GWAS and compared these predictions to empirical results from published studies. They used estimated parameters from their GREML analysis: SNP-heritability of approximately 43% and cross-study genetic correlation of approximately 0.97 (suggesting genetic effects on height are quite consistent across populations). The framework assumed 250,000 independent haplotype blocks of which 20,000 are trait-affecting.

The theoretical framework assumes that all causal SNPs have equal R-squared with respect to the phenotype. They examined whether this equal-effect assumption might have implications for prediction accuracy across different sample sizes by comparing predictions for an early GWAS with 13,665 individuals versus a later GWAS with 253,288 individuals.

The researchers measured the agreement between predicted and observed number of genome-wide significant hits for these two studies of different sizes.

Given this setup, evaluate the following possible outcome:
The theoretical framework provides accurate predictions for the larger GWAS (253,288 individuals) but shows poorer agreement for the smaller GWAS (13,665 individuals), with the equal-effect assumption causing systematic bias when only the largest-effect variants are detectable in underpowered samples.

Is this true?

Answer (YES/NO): YES